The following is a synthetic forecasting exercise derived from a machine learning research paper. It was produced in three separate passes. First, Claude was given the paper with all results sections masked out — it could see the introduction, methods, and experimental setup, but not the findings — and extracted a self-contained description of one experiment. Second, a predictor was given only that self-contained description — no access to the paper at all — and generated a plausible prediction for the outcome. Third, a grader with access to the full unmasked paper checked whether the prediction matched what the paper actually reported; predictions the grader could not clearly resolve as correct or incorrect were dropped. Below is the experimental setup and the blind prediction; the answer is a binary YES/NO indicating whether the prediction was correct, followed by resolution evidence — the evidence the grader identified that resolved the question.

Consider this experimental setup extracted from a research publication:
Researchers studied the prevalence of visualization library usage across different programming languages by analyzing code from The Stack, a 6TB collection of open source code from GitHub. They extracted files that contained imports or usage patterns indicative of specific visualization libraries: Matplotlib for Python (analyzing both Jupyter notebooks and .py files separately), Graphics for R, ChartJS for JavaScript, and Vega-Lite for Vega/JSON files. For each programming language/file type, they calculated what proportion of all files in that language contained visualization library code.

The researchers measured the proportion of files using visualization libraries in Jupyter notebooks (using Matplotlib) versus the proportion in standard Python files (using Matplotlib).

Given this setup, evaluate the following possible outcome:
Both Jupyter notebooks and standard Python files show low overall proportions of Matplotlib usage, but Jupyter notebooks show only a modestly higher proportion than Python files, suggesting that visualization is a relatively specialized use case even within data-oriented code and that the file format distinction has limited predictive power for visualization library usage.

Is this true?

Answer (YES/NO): NO